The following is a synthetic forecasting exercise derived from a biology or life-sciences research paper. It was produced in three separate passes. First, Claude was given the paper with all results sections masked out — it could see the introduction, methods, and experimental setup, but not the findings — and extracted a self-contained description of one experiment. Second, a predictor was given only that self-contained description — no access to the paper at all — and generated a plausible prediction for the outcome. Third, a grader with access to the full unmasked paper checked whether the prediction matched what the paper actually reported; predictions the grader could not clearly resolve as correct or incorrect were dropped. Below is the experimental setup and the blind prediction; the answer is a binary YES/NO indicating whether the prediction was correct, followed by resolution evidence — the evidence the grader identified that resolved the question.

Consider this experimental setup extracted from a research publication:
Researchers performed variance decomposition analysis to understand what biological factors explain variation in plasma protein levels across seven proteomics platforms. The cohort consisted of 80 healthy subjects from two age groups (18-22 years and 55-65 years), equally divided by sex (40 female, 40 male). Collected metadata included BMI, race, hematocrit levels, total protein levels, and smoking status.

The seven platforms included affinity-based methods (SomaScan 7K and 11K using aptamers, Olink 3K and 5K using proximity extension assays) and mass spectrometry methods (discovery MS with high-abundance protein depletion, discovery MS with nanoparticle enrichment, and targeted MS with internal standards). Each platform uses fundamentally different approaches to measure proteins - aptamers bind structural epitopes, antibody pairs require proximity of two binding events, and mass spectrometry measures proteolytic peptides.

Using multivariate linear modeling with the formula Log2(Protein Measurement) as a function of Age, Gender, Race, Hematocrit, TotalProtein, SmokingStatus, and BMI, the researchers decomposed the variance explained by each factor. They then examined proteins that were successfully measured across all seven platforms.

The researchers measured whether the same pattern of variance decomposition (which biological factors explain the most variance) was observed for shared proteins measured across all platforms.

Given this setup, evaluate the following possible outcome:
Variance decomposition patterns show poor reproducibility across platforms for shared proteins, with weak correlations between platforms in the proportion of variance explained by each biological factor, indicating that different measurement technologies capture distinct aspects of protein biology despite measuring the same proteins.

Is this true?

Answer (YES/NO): NO